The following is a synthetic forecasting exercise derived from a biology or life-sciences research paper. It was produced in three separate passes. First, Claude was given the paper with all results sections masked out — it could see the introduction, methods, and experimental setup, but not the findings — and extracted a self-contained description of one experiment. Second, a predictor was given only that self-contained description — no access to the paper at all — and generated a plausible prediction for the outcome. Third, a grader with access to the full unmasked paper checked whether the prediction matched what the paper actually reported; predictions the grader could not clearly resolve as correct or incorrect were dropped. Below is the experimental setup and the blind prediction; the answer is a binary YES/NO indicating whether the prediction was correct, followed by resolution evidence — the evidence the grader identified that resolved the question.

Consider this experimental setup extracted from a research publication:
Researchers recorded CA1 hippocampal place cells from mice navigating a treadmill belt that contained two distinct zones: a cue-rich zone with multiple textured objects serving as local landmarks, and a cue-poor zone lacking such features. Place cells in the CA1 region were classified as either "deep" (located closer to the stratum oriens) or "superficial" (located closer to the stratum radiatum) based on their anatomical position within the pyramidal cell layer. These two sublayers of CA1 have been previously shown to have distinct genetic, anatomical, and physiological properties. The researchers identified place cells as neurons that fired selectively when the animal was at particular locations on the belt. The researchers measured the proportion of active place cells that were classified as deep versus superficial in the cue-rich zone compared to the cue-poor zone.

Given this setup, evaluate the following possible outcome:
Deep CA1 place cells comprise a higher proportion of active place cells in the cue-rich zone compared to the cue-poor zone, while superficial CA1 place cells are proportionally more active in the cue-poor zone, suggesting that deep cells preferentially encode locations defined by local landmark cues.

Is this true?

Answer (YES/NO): YES